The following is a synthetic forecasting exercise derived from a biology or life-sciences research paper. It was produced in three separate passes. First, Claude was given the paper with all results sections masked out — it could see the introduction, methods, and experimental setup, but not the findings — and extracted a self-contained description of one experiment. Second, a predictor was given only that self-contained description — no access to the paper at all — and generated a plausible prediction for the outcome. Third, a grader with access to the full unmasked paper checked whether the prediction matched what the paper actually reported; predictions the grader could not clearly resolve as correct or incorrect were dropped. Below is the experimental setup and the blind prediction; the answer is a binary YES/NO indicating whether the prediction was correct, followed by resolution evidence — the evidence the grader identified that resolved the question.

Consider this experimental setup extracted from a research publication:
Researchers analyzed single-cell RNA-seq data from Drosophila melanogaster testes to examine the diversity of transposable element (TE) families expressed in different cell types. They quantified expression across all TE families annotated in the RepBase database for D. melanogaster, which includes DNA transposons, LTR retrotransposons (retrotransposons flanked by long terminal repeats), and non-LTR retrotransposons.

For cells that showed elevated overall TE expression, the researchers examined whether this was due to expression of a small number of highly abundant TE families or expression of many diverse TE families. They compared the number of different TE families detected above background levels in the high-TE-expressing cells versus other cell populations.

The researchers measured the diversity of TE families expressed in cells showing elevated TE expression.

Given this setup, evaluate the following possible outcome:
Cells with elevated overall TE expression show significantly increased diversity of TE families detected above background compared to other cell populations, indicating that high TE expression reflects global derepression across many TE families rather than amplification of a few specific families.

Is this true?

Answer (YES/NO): YES